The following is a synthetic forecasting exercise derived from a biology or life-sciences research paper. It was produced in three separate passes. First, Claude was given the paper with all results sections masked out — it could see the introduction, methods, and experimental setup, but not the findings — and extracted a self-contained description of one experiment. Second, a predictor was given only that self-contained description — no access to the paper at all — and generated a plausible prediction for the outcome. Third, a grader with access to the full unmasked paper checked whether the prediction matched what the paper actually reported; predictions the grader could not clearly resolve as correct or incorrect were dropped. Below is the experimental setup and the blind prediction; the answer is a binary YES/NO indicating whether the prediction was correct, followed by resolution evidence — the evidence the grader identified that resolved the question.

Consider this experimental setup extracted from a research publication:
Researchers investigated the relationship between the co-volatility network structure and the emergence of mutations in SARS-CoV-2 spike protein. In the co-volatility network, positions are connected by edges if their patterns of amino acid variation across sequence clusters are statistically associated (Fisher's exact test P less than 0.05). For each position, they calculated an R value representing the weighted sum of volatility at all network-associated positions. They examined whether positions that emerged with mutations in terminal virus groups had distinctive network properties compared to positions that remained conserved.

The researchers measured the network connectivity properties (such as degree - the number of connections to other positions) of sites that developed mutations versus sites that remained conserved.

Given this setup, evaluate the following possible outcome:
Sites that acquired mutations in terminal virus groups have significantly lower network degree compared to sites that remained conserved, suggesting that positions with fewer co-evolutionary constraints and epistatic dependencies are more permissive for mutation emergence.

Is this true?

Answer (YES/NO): NO